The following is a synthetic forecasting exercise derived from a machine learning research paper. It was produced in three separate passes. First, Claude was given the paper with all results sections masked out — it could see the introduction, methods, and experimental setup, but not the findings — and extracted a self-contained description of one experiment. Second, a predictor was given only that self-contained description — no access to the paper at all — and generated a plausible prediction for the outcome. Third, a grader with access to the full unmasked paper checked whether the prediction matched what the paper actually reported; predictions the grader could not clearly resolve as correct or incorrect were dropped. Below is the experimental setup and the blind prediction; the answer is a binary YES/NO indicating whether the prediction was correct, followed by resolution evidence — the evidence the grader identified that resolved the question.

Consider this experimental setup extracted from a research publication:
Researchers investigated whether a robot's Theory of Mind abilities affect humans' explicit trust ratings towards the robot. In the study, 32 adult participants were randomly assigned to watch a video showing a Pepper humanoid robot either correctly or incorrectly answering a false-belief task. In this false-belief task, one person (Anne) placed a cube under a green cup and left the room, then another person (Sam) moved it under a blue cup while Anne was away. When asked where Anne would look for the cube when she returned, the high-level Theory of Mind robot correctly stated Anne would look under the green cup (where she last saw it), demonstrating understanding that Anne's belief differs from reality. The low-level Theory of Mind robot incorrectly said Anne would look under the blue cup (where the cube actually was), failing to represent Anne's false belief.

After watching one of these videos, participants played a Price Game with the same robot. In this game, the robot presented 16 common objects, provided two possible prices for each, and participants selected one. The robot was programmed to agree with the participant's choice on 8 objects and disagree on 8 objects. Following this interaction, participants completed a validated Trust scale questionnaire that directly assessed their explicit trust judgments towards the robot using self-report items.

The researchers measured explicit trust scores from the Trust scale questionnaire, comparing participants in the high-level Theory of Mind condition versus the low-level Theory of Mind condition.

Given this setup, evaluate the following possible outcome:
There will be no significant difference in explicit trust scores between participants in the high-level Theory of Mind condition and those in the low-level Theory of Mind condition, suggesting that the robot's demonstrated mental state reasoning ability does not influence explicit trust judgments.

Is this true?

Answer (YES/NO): YES